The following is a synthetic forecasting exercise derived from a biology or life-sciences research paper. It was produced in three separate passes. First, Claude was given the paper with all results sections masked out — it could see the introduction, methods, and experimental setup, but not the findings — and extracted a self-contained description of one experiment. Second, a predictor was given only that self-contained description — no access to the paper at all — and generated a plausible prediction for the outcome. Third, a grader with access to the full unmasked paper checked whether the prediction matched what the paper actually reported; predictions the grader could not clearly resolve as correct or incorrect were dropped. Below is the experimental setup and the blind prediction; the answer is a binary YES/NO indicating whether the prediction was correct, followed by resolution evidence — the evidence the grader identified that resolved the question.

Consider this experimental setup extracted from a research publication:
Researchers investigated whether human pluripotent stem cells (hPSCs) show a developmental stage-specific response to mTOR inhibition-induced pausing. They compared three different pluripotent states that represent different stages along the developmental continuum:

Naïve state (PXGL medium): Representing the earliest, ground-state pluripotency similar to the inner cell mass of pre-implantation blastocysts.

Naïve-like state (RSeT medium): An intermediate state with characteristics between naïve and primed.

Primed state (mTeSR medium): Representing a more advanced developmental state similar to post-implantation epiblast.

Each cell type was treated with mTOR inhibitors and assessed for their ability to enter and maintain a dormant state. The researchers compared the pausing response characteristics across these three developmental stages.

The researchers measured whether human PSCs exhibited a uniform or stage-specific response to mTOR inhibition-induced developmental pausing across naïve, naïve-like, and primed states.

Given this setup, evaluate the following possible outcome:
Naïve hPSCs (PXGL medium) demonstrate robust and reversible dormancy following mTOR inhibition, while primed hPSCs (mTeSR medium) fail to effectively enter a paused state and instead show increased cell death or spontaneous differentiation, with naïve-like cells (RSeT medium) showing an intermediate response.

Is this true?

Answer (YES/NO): YES